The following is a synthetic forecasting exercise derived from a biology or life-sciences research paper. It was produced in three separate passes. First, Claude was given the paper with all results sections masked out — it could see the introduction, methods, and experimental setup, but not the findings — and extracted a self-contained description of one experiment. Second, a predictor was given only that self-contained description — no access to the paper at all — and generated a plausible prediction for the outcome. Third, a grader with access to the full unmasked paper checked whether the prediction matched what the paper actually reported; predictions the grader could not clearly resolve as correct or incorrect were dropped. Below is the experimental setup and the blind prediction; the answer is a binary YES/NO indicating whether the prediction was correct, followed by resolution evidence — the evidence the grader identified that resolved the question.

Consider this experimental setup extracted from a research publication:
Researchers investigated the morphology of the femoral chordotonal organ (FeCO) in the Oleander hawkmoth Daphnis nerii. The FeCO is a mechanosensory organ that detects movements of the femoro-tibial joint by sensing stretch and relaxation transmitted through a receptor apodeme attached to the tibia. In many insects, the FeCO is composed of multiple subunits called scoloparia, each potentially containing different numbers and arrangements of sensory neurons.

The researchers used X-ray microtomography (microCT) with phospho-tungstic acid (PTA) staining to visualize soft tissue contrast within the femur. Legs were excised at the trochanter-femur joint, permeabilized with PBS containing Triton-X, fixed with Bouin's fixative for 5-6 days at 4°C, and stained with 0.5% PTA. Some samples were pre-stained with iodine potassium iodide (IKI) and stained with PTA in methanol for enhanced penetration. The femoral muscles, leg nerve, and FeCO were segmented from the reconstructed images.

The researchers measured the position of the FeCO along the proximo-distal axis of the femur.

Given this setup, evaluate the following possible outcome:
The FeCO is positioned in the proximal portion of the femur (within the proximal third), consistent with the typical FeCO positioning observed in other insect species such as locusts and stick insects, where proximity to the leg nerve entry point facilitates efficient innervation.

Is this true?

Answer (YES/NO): NO